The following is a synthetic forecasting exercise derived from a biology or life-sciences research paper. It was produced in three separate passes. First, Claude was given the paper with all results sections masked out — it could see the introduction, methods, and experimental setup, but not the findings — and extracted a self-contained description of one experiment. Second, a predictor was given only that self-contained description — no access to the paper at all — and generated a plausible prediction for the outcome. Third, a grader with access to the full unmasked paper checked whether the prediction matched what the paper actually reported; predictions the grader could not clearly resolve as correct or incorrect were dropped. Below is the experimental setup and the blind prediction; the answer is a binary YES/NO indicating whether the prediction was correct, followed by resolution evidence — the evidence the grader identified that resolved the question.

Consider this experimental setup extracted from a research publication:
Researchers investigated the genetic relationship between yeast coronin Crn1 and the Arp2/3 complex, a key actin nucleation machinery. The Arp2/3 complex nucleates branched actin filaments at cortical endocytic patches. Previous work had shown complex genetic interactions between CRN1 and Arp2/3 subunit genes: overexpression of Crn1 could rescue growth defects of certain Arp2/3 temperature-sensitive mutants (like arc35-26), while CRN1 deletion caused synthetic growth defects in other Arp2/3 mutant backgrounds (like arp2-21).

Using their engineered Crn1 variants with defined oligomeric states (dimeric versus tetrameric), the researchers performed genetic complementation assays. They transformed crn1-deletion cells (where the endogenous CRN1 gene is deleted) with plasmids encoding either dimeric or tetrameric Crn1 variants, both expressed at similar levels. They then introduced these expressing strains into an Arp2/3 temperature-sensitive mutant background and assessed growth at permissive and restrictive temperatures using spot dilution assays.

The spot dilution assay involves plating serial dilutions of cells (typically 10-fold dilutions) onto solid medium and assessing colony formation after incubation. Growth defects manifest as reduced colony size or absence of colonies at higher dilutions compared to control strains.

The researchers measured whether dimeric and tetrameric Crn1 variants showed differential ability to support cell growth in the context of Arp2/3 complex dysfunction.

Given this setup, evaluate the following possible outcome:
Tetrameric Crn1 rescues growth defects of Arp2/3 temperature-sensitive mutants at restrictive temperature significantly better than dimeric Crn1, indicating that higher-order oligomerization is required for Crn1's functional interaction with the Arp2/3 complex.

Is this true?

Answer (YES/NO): YES